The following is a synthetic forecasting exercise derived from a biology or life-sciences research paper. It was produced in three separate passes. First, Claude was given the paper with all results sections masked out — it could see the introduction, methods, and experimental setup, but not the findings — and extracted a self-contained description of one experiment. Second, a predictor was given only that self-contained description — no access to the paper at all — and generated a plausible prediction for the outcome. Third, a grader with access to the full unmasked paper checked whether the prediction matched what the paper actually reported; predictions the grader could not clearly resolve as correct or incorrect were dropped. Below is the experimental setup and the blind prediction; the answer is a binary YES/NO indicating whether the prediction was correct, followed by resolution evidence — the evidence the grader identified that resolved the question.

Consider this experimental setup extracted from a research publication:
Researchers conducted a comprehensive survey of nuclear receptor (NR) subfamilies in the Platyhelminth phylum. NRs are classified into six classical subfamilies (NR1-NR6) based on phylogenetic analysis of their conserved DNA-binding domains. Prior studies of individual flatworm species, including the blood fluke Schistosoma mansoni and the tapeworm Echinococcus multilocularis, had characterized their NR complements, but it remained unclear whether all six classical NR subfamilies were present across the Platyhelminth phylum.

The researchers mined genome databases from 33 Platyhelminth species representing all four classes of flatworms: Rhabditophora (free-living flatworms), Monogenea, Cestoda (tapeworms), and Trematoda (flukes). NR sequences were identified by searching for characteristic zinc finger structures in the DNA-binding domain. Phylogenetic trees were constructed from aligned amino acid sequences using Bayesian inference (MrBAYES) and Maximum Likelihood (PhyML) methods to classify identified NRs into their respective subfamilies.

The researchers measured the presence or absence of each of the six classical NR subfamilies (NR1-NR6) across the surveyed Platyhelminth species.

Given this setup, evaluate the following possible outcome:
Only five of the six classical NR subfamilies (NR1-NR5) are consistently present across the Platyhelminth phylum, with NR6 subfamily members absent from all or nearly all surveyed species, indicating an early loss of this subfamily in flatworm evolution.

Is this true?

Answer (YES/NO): NO